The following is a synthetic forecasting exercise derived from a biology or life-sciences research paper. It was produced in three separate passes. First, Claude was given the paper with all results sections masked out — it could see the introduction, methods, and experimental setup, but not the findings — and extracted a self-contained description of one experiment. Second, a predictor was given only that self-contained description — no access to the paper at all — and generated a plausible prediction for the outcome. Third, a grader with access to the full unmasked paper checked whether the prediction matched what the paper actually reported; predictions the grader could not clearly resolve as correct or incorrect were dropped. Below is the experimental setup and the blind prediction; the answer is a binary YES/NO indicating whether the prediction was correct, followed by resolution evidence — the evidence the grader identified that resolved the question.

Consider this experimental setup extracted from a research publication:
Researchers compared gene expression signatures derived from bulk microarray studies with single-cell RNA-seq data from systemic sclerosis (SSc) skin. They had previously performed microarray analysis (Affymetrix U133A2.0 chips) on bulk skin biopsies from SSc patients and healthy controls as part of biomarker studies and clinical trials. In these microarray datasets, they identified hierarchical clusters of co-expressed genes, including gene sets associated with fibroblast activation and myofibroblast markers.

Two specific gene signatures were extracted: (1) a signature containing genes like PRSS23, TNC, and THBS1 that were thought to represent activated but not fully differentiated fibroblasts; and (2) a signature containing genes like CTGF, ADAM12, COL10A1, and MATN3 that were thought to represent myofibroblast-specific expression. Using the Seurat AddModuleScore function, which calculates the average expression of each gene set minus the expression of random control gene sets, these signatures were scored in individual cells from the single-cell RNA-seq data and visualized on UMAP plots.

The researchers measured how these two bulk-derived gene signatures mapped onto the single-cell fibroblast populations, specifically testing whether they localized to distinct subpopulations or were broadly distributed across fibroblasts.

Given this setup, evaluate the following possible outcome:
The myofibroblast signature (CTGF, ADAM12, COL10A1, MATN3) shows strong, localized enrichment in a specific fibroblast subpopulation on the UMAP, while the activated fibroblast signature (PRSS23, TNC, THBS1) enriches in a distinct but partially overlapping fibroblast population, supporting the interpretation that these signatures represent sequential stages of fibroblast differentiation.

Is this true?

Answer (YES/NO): YES